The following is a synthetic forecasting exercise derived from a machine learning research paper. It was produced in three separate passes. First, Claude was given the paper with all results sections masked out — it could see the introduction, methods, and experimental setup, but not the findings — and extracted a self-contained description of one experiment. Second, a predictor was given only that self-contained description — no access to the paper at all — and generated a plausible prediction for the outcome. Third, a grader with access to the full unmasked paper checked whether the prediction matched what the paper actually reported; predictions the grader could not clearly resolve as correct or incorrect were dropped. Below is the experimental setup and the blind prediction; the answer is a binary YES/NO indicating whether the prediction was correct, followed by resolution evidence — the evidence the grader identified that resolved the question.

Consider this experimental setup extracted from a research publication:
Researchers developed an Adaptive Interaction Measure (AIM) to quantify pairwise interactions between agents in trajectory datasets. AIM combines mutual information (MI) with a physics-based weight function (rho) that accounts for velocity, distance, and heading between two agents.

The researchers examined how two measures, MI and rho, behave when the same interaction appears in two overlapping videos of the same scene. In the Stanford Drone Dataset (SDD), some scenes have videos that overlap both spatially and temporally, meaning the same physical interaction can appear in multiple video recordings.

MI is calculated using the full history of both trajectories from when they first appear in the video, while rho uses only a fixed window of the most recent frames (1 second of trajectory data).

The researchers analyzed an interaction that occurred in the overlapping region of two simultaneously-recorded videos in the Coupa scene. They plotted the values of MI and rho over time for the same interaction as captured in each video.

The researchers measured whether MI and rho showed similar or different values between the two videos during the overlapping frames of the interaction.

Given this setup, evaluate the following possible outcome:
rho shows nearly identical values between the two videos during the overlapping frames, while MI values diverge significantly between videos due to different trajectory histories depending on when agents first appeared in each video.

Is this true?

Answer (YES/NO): YES